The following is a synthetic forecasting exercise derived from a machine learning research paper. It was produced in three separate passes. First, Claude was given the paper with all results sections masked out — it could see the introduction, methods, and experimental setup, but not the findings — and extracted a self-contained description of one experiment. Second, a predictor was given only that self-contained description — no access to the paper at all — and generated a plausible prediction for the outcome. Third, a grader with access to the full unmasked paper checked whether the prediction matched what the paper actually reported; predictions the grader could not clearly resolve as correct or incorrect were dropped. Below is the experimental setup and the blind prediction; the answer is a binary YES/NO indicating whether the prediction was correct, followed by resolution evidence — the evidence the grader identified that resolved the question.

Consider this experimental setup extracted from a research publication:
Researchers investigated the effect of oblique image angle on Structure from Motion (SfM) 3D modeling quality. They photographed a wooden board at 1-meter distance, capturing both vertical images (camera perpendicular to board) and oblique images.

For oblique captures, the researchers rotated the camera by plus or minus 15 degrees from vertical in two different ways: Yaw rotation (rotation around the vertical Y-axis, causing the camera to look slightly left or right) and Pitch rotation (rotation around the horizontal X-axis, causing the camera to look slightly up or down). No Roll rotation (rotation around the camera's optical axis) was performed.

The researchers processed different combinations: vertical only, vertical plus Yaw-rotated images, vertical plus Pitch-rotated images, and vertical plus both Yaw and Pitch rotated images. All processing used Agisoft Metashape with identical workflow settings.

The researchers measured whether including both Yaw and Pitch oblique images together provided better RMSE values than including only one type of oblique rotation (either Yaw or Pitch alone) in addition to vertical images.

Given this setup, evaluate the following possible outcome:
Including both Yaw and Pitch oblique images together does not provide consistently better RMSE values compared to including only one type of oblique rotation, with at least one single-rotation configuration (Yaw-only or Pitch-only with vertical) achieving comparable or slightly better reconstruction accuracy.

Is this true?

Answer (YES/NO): YES